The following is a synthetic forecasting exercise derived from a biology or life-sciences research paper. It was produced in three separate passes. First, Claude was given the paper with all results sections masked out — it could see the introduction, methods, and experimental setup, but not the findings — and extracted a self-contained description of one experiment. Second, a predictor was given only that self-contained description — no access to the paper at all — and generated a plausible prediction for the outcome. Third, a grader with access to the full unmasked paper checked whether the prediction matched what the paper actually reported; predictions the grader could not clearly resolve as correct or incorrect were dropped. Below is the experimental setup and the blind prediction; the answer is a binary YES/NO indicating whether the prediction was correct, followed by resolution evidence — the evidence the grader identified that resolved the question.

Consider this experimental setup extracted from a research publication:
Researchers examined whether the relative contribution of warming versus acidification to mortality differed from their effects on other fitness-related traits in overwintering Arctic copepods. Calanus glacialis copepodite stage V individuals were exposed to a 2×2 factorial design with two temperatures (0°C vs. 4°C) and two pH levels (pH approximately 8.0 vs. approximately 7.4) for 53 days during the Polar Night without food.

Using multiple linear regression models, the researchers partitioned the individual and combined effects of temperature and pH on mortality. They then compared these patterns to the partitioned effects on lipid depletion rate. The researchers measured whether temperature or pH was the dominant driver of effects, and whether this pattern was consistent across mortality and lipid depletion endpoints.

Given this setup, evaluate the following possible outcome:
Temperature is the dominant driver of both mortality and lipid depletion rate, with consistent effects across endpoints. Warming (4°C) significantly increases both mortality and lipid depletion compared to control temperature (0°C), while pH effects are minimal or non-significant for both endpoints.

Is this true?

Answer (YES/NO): NO